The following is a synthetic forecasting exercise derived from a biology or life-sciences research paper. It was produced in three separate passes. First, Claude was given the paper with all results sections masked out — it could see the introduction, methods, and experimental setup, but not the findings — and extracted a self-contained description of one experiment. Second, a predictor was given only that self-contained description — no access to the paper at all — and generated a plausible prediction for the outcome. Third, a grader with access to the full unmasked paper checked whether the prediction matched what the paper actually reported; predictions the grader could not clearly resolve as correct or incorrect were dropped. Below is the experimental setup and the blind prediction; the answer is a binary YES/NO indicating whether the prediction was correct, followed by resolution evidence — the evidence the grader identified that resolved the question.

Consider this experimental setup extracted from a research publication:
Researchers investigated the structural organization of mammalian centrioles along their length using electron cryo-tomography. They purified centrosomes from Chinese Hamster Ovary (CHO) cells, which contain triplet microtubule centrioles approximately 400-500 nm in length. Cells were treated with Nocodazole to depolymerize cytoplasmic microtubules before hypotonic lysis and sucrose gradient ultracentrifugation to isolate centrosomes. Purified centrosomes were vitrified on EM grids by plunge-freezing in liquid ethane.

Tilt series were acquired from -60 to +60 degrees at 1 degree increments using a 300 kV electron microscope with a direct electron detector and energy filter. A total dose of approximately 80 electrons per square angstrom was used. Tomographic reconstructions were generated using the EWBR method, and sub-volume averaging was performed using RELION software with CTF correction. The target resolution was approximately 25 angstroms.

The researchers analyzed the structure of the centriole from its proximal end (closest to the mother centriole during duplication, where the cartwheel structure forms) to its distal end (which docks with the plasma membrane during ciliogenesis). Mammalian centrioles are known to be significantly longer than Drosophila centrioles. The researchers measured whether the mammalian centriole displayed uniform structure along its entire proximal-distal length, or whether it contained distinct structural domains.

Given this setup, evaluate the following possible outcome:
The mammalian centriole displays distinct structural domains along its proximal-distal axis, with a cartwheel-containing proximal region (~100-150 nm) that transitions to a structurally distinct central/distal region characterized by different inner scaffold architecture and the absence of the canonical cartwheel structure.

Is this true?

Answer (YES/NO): NO